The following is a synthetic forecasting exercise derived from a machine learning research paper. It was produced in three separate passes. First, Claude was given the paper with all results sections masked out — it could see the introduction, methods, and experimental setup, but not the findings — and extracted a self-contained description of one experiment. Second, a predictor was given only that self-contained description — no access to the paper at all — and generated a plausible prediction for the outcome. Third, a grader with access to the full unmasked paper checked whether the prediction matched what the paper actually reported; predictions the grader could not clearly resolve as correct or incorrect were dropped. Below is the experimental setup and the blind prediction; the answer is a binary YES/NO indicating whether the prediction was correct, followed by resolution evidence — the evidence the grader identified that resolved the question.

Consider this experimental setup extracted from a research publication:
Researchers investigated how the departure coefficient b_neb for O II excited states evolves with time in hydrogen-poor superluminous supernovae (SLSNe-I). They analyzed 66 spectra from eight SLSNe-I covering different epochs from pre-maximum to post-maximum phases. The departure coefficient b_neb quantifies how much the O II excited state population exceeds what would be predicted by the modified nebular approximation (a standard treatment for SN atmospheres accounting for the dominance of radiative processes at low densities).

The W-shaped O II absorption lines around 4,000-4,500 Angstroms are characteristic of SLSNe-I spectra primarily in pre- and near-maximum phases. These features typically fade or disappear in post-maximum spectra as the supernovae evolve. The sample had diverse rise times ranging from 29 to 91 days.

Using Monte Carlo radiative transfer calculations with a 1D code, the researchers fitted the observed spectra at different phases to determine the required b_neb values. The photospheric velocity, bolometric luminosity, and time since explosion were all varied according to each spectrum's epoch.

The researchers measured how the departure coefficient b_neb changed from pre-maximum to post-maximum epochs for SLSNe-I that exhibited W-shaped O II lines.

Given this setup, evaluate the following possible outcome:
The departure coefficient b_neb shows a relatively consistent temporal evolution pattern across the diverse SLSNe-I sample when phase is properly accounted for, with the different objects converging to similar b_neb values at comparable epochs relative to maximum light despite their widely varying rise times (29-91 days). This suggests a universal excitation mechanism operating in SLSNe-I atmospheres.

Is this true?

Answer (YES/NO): NO